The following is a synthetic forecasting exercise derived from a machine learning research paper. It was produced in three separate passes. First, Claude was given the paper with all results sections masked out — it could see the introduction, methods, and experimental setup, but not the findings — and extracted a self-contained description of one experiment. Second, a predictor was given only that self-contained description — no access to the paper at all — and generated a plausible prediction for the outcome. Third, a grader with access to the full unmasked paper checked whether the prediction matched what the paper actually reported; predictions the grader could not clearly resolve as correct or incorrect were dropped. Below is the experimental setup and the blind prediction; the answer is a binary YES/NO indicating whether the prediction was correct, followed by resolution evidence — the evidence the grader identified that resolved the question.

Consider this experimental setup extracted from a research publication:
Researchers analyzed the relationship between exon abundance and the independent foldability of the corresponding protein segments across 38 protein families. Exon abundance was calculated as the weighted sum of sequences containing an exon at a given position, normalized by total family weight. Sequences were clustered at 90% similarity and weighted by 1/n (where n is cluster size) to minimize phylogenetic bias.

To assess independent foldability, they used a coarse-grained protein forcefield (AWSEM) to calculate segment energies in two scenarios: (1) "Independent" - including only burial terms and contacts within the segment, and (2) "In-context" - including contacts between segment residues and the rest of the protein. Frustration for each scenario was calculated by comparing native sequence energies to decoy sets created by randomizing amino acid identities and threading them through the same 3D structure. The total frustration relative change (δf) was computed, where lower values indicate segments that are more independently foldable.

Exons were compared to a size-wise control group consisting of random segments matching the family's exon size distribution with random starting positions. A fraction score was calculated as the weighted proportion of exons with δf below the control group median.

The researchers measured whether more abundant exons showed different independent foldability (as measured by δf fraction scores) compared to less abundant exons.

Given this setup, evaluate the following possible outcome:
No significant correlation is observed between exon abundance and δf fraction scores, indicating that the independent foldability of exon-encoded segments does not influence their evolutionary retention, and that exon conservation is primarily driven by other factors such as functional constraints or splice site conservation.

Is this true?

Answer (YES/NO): NO